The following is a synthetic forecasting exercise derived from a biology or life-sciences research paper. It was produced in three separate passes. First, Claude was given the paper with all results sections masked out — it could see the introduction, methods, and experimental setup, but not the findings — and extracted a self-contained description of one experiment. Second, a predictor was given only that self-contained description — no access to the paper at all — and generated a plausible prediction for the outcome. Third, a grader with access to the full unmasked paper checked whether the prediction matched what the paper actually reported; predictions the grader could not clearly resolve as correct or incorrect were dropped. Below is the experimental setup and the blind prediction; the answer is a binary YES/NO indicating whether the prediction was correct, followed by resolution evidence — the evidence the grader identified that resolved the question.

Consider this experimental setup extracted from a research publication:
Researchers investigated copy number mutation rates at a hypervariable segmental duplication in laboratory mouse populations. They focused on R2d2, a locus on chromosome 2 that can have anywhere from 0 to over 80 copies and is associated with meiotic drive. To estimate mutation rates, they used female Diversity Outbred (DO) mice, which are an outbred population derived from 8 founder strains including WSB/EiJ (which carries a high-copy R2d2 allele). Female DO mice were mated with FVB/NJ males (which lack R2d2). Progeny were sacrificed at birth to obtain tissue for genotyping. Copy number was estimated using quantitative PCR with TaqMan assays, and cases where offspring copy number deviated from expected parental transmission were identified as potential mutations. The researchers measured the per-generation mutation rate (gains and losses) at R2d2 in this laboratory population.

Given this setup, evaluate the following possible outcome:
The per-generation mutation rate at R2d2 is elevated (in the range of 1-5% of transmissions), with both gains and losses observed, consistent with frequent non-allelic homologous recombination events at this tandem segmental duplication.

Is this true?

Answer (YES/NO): NO